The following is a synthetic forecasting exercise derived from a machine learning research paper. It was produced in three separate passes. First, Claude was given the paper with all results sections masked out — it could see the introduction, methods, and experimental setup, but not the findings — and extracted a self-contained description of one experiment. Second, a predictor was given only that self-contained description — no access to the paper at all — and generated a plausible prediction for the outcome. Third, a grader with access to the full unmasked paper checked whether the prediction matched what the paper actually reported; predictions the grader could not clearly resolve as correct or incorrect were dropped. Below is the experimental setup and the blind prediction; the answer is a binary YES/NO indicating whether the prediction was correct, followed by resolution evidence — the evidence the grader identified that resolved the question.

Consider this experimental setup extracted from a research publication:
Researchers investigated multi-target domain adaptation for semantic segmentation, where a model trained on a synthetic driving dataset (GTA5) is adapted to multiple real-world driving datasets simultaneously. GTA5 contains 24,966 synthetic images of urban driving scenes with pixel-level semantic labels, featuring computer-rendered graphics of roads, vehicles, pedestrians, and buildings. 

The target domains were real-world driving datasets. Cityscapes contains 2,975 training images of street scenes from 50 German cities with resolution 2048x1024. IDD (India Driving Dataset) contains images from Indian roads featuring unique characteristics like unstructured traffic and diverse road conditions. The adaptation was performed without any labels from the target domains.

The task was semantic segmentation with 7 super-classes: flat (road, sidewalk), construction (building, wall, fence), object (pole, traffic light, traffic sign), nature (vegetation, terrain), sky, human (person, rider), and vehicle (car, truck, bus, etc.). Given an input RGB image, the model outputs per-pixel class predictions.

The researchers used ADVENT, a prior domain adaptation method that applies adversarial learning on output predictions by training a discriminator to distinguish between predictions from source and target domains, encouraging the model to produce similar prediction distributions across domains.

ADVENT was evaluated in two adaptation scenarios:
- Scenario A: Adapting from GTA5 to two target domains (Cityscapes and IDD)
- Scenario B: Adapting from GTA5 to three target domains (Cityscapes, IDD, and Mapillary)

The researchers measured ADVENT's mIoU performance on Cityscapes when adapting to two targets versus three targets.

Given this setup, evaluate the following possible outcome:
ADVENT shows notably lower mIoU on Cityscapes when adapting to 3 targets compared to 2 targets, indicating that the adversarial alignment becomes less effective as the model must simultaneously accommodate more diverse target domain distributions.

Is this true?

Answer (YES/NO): NO